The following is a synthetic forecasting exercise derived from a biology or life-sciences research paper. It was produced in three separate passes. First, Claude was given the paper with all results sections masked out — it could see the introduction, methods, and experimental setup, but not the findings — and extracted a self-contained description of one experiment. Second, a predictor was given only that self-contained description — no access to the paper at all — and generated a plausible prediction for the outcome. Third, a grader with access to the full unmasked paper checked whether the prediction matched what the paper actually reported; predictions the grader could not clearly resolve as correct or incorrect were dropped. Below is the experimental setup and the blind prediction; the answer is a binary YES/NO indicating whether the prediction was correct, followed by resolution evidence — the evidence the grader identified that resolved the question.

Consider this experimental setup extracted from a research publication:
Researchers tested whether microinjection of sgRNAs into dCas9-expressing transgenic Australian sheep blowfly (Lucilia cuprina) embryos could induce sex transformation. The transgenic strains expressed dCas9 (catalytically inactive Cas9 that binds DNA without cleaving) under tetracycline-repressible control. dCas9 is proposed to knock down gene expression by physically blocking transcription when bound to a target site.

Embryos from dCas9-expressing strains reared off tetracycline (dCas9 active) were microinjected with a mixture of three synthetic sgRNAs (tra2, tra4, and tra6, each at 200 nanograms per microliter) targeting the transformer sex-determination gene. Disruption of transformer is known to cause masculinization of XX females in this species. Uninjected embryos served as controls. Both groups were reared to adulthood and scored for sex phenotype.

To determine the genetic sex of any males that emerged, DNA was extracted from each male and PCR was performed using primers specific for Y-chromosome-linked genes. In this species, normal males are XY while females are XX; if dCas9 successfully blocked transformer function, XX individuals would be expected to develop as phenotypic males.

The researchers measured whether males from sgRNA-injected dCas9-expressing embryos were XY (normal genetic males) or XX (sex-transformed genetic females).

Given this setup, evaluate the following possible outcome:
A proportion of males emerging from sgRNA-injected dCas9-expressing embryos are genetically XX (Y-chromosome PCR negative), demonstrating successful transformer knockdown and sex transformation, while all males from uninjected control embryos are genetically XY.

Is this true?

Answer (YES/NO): NO